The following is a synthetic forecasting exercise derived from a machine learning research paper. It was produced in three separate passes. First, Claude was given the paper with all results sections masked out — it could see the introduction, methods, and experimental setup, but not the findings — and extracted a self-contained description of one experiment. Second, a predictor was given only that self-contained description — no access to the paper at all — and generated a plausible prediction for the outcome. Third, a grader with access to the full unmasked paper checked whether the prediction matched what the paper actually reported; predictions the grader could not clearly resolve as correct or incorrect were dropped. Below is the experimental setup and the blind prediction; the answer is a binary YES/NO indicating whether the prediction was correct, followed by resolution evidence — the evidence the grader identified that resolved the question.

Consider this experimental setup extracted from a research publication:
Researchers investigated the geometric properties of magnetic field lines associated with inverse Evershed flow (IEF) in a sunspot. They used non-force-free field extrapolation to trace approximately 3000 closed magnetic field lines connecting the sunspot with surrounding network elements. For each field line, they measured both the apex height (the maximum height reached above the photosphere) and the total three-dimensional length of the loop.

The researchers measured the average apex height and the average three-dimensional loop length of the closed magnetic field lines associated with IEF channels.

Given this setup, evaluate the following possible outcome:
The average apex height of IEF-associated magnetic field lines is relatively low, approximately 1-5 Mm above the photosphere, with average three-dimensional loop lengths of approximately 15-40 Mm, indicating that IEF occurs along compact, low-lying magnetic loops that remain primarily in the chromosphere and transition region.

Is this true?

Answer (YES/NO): NO